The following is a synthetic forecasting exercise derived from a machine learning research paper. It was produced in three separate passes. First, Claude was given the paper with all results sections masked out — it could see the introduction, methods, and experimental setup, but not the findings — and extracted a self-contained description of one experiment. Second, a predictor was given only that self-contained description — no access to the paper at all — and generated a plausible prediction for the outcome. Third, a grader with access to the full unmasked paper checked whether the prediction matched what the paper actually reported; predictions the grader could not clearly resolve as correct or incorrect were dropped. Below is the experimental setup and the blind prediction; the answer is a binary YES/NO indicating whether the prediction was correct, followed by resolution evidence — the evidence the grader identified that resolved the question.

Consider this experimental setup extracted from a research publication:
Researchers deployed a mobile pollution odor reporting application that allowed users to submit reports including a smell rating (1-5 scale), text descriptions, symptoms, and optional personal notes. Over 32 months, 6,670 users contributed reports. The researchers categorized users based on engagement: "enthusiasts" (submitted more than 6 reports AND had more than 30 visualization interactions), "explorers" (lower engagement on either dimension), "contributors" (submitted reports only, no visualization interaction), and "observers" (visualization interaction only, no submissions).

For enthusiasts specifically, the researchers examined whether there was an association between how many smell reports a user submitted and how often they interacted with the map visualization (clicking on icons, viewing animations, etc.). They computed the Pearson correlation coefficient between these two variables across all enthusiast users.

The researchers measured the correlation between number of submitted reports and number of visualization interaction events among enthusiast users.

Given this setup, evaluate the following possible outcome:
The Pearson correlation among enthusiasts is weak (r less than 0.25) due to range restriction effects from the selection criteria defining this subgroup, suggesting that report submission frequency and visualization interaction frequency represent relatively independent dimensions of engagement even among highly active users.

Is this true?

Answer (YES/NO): NO